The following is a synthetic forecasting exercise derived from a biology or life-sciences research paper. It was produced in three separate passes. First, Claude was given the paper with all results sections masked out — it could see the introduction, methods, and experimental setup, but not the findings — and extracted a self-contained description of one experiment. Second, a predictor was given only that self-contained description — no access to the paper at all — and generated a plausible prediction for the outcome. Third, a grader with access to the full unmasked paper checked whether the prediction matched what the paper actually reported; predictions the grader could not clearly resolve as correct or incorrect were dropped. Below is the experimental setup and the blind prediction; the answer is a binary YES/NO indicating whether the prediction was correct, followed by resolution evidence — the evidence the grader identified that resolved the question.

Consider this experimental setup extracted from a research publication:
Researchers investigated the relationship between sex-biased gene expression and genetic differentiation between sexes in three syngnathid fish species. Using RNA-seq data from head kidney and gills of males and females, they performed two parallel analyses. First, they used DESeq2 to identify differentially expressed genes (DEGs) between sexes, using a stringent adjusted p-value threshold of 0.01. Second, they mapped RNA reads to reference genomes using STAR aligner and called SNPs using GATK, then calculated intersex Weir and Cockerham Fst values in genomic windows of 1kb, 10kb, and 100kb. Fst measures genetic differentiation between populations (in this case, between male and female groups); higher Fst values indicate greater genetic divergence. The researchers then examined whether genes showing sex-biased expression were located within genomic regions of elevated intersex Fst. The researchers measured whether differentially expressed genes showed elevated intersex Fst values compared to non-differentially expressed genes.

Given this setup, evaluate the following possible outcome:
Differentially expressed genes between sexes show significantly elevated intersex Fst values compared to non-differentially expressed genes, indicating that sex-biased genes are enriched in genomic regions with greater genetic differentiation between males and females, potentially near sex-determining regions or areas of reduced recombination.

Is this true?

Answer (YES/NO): YES